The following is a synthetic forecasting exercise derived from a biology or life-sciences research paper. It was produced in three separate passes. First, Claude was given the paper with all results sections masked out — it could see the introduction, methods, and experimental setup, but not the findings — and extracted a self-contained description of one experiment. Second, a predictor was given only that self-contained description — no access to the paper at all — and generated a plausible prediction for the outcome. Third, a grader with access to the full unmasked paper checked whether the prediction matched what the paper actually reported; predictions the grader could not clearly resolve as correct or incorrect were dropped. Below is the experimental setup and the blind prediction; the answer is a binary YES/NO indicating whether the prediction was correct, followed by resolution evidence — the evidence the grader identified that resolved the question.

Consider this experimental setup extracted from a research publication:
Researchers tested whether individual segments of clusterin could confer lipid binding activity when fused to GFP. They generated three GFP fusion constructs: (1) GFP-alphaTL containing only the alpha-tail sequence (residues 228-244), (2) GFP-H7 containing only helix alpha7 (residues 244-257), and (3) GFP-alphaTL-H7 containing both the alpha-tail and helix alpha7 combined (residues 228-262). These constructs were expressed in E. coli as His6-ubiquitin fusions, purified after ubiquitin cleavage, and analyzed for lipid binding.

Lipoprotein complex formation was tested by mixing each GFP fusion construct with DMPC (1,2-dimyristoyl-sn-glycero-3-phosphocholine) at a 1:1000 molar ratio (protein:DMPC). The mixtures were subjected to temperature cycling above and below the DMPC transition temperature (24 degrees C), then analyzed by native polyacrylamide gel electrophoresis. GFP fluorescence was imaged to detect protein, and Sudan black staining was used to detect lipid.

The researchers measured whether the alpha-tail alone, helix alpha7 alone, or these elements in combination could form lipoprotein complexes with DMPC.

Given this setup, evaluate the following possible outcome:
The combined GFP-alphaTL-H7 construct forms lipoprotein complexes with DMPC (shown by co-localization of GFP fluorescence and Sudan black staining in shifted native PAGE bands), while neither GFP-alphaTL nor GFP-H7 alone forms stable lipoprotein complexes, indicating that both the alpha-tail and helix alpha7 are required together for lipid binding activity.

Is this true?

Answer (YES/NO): YES